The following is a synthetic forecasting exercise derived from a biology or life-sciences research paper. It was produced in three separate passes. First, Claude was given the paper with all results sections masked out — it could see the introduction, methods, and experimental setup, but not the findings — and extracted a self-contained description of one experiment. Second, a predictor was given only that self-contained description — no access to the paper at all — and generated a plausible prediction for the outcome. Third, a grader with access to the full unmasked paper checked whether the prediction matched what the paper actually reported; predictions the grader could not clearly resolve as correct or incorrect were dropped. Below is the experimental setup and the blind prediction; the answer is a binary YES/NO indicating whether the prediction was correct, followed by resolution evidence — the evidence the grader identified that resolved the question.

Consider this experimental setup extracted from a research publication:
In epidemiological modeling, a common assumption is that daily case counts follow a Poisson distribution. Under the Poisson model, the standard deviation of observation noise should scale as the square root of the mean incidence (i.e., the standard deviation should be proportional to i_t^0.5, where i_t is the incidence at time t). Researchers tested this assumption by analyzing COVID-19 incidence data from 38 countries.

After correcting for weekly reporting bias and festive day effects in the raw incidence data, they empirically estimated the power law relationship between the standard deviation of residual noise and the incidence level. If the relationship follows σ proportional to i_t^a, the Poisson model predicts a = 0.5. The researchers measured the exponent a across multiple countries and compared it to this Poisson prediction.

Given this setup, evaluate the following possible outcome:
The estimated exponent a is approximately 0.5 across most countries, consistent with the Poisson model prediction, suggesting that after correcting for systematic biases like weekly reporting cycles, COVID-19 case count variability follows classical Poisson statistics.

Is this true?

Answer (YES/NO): NO